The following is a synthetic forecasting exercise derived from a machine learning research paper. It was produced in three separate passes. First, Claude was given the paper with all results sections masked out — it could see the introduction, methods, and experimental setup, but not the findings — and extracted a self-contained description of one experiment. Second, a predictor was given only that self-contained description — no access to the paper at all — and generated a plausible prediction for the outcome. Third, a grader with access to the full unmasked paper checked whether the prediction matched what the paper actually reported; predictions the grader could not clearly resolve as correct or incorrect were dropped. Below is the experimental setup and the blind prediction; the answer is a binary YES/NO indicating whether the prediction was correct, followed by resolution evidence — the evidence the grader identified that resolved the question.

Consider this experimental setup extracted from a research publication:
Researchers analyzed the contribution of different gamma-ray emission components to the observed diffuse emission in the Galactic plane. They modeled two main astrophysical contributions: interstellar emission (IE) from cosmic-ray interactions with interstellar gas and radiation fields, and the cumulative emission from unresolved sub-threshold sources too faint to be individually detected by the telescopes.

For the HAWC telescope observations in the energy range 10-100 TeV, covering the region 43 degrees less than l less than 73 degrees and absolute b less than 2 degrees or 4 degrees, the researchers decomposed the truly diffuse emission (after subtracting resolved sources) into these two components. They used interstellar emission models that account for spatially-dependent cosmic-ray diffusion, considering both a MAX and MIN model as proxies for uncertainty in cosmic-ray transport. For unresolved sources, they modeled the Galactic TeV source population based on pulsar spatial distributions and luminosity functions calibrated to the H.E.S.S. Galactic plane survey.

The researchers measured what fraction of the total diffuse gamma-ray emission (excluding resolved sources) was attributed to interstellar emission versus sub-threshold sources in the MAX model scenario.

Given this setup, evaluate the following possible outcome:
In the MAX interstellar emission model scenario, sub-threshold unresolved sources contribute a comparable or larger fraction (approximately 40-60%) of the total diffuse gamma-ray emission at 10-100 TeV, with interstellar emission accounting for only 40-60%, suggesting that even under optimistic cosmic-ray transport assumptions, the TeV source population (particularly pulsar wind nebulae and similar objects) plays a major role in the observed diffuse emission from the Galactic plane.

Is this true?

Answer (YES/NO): YES